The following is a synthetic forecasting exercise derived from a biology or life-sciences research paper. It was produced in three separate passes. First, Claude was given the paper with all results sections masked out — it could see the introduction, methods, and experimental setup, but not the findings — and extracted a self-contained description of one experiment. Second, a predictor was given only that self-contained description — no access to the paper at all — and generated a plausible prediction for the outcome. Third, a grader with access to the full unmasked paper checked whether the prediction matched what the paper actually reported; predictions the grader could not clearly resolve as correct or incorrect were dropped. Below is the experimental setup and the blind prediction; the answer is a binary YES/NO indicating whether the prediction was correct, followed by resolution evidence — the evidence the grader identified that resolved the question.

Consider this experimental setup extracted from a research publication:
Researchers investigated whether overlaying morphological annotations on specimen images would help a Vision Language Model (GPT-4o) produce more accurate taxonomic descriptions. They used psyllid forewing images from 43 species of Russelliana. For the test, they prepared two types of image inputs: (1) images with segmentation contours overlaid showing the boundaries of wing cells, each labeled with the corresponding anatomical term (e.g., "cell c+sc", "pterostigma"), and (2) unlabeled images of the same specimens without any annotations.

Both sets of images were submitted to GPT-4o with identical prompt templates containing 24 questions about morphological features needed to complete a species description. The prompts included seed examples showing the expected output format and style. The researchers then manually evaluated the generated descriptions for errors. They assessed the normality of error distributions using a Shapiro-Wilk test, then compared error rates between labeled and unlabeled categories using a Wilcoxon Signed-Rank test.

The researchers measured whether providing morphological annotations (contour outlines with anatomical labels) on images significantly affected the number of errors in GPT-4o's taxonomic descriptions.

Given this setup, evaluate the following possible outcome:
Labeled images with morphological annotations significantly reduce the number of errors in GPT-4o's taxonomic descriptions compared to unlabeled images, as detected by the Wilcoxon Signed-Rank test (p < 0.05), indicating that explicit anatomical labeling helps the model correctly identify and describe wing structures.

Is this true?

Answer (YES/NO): NO